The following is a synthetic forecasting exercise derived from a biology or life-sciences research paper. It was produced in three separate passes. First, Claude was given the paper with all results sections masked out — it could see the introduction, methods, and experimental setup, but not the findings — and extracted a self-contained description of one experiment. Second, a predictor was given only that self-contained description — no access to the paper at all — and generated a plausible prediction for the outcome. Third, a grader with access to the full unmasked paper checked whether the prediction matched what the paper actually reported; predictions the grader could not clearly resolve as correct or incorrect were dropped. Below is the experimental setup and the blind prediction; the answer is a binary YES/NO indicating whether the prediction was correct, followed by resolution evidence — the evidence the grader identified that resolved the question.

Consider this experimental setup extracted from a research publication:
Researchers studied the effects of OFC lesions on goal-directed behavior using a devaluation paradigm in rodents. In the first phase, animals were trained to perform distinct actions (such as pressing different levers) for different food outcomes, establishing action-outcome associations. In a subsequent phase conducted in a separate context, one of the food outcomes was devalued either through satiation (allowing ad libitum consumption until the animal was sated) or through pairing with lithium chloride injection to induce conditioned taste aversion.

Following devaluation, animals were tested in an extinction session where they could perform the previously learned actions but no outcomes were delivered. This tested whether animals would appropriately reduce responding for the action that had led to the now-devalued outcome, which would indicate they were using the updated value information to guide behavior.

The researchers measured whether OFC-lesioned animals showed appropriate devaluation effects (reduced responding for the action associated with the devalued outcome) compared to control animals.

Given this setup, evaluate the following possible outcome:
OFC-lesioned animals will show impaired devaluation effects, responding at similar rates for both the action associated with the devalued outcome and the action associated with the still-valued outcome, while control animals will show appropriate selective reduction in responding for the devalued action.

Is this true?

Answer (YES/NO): YES